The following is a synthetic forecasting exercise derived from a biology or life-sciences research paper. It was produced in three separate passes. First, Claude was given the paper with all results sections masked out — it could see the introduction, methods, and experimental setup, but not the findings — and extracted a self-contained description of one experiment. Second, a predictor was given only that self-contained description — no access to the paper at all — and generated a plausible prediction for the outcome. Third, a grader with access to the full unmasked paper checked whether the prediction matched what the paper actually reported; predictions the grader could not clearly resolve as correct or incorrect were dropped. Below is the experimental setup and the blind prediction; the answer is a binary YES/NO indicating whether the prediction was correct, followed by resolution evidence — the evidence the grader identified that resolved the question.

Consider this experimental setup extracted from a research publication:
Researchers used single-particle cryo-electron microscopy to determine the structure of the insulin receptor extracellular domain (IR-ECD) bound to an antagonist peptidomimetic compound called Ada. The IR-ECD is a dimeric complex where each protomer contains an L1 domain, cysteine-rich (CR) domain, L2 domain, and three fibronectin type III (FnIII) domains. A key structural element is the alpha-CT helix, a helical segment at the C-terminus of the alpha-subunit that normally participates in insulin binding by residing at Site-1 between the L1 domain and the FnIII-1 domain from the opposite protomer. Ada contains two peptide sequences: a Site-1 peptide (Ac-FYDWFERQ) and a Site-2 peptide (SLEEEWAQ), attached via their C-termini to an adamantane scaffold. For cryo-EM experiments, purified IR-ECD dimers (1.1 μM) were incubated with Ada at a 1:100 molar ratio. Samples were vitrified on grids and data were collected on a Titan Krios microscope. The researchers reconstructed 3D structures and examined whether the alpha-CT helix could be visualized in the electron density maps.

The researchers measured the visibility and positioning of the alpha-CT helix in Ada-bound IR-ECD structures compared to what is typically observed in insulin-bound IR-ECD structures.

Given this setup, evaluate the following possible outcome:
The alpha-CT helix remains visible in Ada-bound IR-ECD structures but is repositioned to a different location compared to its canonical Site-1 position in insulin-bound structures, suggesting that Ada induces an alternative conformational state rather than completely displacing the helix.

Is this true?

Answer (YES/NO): NO